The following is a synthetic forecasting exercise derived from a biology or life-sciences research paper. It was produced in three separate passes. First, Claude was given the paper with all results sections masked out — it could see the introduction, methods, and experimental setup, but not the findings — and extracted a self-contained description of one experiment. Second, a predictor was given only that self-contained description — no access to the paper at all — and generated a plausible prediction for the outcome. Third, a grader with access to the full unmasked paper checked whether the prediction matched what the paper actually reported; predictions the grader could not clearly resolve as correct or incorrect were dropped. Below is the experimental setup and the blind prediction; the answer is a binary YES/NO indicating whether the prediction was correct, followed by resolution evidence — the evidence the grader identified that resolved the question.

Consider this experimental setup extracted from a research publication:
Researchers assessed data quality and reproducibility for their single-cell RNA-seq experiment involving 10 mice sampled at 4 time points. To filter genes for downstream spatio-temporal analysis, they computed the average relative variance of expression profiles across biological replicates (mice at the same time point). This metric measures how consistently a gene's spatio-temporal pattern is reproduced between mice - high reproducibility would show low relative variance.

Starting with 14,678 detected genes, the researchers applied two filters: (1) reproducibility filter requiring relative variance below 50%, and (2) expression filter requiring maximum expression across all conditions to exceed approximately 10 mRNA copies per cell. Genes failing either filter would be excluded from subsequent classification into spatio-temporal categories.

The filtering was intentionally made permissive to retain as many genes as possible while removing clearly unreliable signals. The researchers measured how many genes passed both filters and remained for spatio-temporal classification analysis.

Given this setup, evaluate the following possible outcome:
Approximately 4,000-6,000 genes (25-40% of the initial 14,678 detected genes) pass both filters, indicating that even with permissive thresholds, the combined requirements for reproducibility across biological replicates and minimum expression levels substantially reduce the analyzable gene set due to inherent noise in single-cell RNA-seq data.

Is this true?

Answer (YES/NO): YES